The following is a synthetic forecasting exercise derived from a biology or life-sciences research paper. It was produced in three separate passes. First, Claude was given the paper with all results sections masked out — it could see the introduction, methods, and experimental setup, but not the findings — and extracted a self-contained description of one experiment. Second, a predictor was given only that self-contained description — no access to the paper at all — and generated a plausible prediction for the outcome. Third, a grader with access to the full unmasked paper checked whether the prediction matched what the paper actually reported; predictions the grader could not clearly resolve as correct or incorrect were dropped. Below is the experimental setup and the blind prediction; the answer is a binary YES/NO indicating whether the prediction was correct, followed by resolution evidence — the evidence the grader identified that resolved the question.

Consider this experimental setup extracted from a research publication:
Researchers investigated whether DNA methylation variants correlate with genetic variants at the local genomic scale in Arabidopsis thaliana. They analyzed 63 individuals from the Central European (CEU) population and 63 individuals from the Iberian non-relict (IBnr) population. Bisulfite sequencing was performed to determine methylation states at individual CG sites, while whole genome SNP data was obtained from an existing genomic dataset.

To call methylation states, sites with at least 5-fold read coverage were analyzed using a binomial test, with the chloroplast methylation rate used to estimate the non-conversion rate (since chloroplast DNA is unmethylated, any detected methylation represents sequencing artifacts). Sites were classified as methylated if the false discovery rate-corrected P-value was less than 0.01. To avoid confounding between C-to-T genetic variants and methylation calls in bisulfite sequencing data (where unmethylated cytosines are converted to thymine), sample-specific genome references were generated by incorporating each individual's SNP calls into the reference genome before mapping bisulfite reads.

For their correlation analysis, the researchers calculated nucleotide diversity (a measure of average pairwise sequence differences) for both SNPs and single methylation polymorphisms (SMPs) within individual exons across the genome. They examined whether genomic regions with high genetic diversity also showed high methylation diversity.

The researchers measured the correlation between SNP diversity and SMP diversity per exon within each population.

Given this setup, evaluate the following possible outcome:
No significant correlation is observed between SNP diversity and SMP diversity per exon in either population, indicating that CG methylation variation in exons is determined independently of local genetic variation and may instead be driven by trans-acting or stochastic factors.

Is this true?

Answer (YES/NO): NO